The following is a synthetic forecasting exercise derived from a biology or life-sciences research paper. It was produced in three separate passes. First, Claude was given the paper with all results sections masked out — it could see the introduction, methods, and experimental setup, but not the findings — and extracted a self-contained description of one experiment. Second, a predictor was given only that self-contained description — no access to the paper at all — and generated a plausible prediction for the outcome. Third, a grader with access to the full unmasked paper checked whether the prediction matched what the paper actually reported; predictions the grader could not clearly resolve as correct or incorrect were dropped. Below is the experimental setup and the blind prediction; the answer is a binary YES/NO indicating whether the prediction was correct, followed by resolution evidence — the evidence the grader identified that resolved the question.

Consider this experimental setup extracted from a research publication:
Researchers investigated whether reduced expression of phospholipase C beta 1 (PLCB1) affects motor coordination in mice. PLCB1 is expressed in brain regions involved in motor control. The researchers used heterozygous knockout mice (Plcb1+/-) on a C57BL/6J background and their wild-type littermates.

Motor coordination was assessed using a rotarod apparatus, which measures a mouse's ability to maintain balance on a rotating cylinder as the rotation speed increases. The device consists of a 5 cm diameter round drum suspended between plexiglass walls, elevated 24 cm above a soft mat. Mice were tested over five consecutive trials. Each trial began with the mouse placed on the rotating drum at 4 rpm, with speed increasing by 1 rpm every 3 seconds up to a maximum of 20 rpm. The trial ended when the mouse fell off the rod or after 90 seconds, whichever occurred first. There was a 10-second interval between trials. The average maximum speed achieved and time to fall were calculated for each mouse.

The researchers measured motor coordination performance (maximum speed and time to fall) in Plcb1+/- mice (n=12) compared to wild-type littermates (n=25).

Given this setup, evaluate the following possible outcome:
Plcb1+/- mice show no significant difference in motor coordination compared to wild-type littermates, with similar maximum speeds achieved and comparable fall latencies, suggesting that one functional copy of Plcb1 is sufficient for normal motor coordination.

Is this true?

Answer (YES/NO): YES